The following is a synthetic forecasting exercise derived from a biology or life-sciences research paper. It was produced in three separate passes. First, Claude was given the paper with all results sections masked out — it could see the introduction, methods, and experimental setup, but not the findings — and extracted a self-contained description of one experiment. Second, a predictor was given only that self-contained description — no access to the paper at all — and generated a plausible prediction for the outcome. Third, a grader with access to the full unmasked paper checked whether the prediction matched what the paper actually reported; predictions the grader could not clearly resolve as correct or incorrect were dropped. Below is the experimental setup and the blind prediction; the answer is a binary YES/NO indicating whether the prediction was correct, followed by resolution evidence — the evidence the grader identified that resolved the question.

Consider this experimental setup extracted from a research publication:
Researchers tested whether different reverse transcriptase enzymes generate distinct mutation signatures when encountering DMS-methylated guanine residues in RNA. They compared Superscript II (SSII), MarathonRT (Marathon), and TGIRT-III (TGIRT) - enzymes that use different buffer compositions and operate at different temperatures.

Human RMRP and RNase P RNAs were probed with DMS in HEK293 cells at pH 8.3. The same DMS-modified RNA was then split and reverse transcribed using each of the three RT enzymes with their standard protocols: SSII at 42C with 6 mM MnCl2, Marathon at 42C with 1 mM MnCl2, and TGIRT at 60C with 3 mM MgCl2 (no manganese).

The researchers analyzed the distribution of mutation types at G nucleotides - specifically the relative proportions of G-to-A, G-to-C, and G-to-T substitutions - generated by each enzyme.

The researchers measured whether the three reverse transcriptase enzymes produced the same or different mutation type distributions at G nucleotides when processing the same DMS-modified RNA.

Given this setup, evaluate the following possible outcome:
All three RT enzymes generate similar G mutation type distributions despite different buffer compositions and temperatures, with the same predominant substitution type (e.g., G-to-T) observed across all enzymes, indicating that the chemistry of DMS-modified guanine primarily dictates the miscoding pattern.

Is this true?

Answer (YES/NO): NO